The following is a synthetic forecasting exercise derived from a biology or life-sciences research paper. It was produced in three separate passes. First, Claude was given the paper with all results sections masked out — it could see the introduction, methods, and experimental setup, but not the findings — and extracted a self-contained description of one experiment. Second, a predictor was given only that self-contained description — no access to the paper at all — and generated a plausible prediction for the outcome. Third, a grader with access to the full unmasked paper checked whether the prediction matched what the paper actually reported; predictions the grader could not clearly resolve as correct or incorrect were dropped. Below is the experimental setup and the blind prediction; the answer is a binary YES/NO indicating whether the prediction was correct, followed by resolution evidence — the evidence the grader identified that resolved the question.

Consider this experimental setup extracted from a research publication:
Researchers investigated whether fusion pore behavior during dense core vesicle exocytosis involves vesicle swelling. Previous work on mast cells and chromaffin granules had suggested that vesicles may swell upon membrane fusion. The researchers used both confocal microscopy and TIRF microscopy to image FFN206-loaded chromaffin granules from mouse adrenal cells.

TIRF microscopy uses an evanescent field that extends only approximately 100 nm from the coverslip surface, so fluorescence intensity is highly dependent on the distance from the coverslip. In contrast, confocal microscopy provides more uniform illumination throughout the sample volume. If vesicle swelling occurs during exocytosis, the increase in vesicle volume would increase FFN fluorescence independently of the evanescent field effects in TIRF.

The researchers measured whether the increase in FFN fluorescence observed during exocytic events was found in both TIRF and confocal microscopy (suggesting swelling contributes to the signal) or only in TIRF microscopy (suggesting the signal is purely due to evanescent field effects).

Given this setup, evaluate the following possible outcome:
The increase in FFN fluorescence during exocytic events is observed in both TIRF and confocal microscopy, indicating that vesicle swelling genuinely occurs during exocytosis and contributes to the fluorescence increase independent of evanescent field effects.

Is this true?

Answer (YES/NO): YES